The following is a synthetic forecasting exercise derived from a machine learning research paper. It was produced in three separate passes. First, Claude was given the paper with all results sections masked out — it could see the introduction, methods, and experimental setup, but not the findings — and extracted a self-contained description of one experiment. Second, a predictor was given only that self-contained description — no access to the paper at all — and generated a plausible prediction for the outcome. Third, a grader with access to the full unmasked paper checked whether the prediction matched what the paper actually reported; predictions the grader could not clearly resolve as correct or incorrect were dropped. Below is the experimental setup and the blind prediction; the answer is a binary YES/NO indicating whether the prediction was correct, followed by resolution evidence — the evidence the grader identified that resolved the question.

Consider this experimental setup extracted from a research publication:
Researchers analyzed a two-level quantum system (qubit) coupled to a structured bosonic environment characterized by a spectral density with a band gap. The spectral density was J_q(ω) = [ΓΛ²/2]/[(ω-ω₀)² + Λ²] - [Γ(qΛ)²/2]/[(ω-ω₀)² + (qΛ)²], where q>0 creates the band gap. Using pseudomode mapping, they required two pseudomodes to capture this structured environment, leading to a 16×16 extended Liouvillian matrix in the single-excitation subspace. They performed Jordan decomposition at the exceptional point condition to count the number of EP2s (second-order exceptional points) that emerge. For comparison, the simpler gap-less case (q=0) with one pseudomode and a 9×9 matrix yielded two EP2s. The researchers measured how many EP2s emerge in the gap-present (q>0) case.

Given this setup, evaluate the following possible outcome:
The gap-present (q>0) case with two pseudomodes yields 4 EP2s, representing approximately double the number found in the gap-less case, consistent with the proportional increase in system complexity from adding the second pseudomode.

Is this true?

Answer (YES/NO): YES